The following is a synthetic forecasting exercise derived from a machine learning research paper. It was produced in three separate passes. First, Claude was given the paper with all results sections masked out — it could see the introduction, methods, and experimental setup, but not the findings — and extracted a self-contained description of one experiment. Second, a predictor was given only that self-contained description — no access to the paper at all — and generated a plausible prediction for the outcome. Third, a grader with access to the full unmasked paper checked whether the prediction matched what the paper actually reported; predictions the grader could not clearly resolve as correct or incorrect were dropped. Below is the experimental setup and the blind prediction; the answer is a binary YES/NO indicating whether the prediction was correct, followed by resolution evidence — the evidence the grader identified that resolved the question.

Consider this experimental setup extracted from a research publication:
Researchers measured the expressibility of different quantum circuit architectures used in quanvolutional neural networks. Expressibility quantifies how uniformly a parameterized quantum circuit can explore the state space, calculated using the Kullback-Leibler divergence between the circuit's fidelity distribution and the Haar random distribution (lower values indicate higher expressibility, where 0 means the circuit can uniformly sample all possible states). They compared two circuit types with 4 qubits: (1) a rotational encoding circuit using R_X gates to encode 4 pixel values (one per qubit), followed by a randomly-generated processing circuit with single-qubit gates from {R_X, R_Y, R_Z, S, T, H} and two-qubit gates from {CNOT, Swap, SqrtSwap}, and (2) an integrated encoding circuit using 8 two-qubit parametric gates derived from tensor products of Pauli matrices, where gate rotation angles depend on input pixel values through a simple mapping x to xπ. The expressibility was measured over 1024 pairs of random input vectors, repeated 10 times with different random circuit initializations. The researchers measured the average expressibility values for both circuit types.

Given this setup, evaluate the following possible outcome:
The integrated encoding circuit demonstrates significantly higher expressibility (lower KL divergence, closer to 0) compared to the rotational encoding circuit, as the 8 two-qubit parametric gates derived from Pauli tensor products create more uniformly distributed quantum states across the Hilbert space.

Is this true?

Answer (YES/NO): YES